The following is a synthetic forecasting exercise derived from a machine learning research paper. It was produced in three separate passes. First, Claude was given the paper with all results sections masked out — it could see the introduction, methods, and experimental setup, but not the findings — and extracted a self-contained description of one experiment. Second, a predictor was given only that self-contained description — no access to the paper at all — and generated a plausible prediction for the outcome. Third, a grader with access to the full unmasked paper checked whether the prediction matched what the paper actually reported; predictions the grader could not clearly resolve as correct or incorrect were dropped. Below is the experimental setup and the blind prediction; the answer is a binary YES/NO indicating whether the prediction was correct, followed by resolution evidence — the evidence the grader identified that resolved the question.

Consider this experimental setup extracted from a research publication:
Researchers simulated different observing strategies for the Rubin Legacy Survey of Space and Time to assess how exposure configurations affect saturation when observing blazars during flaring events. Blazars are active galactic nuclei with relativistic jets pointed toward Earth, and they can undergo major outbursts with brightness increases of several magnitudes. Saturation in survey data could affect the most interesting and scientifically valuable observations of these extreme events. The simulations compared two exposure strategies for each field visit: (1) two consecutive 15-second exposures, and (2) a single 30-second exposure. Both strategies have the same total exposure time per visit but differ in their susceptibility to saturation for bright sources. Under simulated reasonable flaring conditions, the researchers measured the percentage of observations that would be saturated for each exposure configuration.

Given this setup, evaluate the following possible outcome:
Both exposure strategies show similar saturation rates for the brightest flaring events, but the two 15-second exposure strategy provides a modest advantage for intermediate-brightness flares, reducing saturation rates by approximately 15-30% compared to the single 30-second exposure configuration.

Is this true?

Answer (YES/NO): NO